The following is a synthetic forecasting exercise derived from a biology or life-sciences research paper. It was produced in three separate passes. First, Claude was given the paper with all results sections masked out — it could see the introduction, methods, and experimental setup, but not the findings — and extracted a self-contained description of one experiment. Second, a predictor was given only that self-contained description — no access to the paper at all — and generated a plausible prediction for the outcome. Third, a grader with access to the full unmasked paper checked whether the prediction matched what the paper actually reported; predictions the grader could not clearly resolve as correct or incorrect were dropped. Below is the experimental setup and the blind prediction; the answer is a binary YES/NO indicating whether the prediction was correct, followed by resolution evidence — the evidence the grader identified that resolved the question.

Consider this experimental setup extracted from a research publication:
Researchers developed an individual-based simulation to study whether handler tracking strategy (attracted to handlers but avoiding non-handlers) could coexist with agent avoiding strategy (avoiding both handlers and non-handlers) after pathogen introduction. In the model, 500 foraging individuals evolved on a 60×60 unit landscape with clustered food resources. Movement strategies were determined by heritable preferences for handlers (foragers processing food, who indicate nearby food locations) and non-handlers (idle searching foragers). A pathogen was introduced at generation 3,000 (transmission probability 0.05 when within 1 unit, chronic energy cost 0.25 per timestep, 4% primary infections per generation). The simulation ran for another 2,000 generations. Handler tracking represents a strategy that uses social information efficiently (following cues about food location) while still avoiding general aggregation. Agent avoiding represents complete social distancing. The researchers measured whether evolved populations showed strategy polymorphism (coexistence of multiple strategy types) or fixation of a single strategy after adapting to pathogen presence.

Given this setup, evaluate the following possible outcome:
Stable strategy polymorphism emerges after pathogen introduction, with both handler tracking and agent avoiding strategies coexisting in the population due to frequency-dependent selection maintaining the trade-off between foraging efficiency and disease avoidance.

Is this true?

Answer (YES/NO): YES